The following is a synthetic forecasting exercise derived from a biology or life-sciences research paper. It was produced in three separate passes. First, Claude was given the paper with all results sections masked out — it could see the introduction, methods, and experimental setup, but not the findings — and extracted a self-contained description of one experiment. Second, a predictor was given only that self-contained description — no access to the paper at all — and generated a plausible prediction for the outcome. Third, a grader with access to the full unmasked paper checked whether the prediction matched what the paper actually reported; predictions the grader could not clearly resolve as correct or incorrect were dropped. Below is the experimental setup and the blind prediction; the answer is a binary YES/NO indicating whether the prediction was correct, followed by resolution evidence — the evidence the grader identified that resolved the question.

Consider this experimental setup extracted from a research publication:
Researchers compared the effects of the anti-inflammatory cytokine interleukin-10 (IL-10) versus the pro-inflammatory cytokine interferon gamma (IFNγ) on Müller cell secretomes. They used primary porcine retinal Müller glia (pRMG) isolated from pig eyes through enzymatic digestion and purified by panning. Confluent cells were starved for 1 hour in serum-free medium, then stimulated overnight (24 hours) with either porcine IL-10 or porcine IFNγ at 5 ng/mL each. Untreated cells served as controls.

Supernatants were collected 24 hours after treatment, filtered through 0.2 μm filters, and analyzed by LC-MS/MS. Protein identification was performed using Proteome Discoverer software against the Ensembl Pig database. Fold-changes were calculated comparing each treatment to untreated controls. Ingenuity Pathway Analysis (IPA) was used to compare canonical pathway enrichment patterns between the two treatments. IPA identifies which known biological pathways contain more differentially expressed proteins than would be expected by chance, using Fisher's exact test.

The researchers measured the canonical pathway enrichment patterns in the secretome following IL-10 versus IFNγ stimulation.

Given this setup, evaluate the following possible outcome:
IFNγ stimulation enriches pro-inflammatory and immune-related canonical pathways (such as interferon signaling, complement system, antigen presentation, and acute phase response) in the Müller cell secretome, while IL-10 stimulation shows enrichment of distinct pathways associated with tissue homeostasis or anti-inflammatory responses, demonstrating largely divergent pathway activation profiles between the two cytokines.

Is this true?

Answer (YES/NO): NO